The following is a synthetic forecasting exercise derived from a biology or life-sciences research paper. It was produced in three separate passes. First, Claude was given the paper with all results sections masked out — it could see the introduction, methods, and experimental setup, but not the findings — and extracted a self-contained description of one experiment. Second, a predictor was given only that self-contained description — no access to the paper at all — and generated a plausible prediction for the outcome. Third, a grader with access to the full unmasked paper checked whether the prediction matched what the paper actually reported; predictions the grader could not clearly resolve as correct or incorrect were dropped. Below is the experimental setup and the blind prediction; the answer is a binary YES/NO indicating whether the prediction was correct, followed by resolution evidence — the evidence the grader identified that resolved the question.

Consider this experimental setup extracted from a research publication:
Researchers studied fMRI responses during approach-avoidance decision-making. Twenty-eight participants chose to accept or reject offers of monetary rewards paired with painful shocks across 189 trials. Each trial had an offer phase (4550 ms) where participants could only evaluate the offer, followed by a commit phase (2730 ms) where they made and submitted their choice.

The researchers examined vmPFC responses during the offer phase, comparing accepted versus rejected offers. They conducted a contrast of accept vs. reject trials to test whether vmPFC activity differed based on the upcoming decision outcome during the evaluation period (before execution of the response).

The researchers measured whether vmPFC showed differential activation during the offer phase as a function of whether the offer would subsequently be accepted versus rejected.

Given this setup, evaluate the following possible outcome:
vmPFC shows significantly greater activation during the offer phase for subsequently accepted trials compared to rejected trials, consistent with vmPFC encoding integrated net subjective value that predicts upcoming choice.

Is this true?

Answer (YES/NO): YES